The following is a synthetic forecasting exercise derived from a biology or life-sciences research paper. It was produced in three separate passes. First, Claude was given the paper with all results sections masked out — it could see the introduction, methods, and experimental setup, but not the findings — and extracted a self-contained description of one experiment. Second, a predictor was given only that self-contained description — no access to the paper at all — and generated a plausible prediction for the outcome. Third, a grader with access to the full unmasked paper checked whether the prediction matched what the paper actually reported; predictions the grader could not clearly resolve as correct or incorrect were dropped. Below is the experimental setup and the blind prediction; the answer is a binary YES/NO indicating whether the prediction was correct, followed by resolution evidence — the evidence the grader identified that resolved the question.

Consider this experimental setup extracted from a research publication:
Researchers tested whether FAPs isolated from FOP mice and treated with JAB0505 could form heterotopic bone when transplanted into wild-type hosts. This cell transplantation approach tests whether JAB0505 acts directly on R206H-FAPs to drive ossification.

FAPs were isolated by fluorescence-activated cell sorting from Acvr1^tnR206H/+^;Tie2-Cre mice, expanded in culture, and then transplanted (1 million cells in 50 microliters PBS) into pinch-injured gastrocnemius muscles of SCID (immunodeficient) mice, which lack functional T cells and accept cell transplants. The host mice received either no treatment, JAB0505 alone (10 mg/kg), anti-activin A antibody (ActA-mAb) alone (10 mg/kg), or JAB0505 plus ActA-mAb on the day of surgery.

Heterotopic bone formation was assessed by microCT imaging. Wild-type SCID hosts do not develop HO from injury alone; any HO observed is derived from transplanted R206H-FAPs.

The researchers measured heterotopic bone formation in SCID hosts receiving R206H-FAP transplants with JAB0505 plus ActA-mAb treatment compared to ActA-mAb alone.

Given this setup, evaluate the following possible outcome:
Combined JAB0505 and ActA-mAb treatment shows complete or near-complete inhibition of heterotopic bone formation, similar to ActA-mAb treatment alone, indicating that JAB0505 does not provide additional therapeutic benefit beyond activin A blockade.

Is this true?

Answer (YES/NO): NO